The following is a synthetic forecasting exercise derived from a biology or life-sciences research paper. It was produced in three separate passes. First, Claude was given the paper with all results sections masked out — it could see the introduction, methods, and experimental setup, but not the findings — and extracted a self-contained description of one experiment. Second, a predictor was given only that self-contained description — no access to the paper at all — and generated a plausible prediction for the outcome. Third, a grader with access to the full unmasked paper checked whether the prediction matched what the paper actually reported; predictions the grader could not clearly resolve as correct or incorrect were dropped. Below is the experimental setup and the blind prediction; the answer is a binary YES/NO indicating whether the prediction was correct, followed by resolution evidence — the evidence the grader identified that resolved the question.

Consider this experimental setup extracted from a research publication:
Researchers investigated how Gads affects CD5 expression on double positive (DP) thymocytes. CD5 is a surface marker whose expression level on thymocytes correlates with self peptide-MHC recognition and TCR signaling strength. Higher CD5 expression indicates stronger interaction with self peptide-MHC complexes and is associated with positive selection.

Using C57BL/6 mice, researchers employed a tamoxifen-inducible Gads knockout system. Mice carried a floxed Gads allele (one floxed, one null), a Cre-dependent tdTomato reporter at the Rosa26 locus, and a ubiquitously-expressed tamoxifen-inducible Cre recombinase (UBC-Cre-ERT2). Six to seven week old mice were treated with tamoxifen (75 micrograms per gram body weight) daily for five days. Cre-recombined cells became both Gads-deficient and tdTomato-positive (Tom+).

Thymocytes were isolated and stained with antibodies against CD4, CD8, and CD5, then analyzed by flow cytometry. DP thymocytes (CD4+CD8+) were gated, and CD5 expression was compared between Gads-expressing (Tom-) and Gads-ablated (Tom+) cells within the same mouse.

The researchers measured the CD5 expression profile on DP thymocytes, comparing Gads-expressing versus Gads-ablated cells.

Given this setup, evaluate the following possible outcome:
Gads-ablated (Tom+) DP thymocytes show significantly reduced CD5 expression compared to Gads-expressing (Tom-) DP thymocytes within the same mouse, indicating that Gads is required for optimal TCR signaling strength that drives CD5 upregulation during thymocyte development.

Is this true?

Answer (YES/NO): YES